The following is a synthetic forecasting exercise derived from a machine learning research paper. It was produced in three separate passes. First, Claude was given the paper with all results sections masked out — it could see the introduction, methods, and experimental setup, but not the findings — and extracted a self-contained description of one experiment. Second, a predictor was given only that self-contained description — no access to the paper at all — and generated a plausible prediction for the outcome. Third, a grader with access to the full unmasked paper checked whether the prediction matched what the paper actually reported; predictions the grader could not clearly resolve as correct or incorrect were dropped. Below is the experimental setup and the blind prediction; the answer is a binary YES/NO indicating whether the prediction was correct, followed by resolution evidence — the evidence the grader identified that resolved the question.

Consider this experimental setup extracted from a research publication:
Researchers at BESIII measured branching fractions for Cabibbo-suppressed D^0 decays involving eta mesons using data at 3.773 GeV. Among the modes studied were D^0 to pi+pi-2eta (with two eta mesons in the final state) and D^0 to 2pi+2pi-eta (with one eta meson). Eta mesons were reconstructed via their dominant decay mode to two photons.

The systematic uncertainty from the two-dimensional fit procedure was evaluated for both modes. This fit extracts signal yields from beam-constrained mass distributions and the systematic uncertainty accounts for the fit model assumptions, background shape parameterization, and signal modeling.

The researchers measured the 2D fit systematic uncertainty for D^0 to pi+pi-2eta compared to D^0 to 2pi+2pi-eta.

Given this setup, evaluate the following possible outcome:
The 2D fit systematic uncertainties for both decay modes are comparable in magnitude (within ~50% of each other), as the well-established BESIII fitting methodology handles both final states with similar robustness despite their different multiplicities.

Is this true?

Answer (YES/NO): YES